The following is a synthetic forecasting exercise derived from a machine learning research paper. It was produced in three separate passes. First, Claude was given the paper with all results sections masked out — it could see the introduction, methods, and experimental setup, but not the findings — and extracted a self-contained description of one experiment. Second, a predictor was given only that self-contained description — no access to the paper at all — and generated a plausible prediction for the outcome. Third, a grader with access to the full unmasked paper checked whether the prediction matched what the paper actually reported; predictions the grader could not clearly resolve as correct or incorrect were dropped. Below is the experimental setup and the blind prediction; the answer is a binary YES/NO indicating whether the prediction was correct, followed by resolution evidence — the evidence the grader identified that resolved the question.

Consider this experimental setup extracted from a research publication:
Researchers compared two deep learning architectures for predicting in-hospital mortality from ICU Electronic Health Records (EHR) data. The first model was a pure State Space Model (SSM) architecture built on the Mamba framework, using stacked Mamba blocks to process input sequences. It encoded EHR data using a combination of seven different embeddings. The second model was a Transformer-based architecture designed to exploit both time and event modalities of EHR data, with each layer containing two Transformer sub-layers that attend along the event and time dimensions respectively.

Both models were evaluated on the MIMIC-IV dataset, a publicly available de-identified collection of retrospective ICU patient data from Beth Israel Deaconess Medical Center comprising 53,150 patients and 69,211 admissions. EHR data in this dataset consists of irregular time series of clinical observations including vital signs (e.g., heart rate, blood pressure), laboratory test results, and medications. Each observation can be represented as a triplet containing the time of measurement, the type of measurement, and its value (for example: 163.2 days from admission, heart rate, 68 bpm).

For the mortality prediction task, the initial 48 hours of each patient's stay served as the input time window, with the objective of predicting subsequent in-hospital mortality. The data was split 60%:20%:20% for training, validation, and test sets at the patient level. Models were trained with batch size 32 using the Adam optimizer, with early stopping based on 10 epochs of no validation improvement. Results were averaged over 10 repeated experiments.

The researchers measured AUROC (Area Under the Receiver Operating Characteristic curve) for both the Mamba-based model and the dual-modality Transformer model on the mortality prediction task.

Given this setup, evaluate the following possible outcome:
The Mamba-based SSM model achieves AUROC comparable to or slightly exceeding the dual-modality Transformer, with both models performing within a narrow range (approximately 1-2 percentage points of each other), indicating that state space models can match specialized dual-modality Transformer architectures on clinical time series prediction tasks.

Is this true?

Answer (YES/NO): NO